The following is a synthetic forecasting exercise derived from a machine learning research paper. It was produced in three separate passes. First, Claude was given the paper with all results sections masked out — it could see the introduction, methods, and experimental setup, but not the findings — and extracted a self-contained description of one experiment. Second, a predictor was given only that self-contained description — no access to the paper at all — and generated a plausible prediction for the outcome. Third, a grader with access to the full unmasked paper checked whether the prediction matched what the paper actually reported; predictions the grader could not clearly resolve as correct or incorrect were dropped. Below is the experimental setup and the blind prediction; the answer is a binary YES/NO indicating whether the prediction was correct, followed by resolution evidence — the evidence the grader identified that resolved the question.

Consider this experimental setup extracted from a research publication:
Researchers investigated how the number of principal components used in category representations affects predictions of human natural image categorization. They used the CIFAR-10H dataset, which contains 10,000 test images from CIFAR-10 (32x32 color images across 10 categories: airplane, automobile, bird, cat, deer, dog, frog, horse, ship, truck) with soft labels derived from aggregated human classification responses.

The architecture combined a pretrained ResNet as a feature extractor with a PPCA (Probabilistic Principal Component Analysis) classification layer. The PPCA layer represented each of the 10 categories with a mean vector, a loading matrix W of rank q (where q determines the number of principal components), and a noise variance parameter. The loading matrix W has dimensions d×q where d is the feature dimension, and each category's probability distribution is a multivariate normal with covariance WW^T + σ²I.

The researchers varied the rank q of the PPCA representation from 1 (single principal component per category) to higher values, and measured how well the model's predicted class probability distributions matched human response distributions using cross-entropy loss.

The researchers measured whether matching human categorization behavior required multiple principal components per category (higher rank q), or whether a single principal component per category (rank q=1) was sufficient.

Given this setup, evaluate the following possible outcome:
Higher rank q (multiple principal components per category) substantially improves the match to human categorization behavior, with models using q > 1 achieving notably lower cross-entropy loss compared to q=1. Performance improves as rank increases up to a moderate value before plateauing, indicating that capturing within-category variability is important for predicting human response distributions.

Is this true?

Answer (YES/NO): NO